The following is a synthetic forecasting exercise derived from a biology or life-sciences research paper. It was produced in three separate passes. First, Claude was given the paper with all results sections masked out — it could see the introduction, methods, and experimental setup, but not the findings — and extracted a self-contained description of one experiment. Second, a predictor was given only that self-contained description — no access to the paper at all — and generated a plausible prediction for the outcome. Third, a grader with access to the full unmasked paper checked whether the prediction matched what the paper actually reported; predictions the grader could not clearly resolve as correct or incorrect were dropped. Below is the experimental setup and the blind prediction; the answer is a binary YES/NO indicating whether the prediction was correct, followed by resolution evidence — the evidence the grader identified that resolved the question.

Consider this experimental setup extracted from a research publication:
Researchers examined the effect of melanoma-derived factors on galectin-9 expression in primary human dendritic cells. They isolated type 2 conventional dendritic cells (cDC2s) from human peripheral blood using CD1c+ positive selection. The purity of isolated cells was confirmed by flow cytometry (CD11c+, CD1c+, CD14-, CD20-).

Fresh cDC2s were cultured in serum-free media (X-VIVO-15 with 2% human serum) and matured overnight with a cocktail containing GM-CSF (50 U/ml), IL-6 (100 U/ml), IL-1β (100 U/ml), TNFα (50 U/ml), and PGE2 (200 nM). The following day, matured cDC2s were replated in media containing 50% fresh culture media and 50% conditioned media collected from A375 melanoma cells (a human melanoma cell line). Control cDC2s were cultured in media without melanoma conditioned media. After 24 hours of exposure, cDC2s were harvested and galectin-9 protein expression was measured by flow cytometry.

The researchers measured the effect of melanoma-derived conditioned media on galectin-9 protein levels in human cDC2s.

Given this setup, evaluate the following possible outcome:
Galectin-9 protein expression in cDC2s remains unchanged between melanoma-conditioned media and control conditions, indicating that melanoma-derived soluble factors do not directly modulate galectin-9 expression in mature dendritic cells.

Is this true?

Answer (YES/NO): NO